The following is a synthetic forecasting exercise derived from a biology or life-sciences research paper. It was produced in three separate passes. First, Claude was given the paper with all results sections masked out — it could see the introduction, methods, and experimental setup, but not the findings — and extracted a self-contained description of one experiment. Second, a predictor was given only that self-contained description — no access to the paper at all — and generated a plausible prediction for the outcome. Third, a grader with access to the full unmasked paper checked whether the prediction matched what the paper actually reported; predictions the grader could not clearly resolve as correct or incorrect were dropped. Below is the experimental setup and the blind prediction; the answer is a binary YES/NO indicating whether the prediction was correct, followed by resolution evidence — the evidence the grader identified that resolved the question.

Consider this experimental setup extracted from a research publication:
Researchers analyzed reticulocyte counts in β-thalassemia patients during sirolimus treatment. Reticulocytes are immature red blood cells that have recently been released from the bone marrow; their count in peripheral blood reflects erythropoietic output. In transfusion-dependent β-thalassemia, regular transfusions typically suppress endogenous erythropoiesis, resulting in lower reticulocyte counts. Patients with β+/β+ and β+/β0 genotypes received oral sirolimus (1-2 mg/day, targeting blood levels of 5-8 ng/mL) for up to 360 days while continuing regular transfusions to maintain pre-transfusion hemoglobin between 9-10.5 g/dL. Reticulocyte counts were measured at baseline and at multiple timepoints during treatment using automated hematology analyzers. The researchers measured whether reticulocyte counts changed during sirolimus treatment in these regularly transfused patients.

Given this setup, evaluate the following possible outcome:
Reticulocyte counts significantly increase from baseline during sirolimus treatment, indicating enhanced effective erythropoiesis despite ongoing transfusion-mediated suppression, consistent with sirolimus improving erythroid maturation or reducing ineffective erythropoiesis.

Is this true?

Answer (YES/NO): NO